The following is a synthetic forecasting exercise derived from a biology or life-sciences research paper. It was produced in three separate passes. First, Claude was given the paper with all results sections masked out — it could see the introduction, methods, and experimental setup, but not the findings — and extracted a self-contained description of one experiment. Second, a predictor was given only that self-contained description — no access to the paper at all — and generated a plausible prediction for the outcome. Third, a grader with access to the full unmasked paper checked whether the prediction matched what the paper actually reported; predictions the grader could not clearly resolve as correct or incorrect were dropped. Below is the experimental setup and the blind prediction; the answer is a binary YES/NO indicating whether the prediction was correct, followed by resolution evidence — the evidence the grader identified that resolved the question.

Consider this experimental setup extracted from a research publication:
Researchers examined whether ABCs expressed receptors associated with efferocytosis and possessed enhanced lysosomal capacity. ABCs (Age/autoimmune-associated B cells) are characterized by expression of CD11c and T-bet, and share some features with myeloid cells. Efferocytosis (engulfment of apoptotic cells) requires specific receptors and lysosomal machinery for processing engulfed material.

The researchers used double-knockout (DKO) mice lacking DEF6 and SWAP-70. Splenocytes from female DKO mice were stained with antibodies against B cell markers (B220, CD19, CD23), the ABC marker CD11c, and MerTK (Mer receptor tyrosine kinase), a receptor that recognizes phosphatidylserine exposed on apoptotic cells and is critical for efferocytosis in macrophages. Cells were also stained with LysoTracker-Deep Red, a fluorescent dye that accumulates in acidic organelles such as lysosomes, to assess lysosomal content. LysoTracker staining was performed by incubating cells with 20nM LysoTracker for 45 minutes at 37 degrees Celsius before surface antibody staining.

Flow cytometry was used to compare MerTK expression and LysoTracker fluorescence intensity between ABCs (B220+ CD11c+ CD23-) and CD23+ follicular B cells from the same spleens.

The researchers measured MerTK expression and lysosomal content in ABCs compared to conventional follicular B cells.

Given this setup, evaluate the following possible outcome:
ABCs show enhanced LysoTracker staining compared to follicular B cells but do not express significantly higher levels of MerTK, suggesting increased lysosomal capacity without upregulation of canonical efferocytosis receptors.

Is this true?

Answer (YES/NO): NO